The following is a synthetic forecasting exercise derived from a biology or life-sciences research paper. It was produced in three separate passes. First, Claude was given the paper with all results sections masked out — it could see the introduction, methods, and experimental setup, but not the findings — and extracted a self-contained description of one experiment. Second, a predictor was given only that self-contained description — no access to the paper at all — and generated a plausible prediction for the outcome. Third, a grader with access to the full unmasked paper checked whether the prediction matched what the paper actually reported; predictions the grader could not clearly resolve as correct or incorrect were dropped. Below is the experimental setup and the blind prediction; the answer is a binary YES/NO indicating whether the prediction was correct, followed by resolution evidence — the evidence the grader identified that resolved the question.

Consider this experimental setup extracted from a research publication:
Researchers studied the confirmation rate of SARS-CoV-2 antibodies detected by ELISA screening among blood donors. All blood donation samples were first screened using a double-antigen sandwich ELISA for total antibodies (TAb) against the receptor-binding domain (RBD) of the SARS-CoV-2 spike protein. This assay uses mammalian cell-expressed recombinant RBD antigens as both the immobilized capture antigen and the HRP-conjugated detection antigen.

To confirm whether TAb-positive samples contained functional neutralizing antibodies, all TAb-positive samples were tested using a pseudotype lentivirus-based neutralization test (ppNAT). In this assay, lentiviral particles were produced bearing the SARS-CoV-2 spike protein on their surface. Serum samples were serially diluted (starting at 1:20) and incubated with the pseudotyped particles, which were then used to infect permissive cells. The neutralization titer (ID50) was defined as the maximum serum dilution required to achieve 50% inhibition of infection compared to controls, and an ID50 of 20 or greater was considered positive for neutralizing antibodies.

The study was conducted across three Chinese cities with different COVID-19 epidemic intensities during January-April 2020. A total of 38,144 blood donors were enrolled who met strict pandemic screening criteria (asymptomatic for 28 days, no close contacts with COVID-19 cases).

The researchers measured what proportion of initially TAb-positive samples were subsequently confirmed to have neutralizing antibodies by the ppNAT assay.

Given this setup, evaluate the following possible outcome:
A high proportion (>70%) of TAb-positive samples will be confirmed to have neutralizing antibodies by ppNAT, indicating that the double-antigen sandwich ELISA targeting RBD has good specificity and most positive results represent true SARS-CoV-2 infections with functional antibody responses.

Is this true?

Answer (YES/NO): YES